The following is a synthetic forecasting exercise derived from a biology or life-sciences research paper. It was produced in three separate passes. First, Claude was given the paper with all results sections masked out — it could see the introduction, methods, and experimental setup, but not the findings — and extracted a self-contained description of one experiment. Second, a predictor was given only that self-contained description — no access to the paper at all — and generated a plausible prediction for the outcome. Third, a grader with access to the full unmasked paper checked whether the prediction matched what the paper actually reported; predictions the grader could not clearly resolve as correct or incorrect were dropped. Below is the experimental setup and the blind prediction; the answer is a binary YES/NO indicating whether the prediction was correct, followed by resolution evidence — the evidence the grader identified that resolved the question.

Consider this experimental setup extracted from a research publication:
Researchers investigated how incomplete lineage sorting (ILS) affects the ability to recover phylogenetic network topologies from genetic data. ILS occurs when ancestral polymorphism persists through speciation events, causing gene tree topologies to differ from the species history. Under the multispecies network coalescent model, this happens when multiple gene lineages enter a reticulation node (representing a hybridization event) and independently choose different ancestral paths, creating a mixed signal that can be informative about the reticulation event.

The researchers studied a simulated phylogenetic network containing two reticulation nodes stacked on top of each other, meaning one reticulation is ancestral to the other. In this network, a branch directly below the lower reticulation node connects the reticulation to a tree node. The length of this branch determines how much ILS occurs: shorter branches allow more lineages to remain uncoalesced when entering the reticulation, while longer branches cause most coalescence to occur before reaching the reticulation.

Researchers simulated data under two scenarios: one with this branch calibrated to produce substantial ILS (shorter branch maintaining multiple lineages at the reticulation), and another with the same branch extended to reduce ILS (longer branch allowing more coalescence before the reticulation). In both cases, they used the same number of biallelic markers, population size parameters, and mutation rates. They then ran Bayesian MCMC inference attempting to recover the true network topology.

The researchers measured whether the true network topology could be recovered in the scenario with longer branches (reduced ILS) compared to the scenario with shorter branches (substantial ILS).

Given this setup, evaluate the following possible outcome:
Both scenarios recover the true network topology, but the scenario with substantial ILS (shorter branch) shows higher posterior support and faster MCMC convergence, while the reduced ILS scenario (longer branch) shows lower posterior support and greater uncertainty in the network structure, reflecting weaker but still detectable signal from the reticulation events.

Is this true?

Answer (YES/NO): NO